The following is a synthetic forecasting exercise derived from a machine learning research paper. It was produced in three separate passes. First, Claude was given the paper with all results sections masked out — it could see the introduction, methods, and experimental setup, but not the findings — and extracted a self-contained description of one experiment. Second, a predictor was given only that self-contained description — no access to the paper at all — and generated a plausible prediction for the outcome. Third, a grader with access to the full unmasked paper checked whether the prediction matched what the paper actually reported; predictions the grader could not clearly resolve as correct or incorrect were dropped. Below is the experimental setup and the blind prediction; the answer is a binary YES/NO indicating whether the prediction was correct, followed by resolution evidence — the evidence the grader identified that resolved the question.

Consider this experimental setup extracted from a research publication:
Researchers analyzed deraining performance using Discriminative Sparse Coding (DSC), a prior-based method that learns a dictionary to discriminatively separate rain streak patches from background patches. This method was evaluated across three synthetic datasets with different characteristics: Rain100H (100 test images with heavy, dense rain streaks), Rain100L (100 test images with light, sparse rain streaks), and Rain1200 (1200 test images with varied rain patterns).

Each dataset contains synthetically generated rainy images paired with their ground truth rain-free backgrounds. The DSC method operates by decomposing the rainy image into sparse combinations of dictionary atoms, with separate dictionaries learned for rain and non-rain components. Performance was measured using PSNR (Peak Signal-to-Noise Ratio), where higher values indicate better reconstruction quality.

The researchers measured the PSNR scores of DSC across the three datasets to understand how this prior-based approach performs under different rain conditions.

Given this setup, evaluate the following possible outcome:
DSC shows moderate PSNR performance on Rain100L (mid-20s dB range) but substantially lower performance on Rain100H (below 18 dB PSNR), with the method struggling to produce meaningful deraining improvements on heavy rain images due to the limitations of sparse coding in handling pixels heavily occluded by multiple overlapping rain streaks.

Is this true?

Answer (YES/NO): YES